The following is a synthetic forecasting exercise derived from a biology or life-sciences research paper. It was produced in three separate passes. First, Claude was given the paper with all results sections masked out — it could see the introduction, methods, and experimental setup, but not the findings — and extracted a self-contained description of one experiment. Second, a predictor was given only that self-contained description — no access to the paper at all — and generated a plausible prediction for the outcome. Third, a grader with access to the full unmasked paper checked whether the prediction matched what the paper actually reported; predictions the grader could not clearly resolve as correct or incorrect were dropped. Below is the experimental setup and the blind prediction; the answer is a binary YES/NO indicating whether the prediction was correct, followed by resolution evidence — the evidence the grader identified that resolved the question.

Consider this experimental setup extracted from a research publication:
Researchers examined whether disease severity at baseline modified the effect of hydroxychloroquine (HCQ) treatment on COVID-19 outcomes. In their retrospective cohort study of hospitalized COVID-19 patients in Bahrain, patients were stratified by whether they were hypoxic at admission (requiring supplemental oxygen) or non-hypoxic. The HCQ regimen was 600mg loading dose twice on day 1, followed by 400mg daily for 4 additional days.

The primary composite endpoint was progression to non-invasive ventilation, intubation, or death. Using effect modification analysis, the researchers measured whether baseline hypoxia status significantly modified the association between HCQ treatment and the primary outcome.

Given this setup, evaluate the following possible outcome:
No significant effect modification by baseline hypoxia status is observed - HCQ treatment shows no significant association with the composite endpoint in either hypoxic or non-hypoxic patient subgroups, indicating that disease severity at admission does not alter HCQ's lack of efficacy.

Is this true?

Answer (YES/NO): NO